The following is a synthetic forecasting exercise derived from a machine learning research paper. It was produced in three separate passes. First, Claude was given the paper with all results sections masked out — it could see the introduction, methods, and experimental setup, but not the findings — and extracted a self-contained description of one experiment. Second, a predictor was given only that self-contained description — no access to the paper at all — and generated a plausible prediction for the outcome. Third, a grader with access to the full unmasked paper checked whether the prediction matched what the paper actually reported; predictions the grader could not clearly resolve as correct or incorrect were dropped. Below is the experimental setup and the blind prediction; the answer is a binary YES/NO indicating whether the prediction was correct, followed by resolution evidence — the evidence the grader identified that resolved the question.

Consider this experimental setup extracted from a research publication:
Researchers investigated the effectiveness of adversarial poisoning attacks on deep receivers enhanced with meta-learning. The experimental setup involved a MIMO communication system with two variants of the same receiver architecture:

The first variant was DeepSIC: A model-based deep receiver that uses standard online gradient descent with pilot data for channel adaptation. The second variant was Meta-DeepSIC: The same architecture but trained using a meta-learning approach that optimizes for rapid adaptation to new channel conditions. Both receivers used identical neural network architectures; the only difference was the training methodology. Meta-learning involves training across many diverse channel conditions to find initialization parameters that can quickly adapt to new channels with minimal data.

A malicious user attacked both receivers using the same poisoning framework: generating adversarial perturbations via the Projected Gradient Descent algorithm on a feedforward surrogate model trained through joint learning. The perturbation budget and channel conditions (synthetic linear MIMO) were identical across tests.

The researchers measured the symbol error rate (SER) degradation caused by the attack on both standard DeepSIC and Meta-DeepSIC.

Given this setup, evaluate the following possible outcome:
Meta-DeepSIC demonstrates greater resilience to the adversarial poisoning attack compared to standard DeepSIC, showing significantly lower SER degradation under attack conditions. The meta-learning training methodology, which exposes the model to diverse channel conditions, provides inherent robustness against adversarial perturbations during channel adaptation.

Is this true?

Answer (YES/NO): NO